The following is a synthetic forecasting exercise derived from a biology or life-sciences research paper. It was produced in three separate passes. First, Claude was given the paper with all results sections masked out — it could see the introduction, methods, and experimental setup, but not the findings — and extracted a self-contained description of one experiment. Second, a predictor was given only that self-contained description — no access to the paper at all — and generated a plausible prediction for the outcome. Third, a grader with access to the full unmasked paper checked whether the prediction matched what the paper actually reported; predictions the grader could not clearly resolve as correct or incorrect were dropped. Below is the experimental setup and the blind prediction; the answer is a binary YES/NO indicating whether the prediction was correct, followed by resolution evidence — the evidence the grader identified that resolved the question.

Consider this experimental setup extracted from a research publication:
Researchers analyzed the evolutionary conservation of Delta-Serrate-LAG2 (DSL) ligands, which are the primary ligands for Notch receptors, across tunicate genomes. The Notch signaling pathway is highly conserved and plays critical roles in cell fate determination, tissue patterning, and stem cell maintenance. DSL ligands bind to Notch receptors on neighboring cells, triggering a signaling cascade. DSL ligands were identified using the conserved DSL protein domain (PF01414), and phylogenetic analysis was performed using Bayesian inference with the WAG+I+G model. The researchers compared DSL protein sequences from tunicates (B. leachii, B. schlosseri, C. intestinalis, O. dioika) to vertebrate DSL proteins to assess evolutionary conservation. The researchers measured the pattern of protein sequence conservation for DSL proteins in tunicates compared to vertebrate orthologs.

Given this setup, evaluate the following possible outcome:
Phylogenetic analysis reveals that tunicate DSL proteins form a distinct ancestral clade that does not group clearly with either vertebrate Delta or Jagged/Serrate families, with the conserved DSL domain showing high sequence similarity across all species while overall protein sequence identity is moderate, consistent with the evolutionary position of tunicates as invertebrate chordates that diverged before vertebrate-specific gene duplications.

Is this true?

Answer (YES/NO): NO